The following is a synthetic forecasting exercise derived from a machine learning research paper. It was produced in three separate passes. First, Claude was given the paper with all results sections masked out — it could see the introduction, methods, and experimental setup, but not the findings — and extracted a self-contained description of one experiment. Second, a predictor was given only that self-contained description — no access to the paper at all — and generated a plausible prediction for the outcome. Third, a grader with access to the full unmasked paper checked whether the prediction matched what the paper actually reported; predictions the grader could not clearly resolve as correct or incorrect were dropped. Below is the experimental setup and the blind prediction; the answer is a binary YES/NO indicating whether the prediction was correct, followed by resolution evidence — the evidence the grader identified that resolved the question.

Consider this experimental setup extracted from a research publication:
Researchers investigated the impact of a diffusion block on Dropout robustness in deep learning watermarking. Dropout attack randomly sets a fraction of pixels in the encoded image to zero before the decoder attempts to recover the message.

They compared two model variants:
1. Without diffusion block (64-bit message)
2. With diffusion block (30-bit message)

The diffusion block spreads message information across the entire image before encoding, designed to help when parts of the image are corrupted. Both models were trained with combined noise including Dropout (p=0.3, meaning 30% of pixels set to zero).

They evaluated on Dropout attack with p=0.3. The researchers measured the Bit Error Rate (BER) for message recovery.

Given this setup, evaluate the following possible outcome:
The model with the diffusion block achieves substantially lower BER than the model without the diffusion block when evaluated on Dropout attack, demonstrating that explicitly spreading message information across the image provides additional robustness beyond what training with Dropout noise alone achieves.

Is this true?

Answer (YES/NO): YES